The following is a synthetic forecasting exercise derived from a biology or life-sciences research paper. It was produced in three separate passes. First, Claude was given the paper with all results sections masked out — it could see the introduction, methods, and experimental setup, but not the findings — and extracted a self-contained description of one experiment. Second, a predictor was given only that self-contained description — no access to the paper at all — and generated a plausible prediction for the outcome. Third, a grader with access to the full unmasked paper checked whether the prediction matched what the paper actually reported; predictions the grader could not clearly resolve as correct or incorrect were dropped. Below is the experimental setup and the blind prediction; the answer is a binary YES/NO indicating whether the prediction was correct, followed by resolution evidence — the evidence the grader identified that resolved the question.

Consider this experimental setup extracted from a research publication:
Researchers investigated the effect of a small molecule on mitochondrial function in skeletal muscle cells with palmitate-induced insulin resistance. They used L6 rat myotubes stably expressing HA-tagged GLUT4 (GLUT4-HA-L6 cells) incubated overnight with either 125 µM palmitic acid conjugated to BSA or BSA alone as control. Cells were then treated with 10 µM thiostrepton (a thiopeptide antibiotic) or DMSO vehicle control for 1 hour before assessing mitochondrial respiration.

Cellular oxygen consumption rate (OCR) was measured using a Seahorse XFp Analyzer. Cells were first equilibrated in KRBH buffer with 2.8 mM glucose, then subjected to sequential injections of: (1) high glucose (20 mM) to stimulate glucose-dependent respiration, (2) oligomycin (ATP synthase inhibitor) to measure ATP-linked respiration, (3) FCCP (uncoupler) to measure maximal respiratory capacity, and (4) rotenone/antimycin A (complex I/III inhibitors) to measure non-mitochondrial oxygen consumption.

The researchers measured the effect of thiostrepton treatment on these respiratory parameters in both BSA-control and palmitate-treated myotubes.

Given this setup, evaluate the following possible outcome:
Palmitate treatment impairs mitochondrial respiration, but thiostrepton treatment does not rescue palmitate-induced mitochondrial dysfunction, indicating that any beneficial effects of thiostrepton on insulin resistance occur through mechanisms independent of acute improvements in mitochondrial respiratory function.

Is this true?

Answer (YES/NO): YES